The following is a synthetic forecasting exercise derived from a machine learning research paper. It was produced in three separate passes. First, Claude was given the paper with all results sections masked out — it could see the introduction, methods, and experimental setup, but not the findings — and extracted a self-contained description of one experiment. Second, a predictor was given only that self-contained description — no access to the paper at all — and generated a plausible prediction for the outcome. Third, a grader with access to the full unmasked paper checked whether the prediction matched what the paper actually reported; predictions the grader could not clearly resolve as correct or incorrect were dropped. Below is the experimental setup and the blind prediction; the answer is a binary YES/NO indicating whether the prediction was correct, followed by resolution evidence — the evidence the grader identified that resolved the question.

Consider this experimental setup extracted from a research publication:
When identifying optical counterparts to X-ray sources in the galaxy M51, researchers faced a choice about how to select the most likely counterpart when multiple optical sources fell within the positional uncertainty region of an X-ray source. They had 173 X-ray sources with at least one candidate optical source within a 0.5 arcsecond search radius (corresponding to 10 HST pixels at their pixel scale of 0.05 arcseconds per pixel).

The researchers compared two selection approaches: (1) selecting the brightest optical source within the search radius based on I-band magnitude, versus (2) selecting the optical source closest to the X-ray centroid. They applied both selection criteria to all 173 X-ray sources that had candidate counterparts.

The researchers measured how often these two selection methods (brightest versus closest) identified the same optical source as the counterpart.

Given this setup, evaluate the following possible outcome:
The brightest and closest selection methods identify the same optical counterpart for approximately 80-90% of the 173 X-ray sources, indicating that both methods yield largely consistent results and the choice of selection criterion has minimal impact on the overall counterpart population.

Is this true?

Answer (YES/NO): NO